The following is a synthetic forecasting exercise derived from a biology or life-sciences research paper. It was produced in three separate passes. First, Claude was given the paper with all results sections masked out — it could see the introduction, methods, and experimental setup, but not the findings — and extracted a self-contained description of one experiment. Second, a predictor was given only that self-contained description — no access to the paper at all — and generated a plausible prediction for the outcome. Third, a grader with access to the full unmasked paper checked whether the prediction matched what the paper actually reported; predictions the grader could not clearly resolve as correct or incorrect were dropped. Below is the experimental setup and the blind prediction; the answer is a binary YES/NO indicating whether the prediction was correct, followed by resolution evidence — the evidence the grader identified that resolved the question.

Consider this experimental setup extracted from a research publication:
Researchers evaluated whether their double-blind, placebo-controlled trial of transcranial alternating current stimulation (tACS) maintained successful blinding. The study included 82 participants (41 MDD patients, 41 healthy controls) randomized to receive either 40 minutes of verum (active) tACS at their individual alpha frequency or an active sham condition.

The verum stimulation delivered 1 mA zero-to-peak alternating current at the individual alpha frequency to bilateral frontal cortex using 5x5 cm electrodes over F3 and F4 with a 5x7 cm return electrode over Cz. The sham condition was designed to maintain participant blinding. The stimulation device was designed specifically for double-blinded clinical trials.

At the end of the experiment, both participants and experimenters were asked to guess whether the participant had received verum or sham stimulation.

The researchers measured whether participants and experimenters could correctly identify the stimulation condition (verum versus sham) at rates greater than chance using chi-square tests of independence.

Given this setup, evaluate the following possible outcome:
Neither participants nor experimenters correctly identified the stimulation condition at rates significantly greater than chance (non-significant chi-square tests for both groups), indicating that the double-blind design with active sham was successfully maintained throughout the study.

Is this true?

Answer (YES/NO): YES